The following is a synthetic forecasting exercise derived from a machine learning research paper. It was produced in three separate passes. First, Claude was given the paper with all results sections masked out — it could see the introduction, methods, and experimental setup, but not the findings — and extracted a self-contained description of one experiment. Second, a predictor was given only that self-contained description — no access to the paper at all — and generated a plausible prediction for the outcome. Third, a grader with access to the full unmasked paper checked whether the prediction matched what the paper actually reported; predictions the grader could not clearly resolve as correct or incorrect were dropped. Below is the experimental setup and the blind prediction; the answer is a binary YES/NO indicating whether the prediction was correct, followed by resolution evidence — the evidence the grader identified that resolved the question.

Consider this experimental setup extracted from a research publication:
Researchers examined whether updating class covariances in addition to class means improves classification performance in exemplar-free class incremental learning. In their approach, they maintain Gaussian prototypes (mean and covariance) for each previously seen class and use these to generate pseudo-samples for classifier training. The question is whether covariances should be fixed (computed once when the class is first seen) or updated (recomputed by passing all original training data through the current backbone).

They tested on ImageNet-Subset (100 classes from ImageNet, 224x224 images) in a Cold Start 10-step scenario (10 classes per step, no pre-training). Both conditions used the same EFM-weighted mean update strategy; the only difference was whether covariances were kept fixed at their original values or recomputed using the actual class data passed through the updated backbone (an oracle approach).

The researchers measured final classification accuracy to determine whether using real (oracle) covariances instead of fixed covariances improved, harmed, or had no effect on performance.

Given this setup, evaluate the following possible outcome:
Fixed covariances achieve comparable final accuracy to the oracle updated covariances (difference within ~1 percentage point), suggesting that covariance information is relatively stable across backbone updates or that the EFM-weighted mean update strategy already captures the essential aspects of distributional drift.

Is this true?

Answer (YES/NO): NO